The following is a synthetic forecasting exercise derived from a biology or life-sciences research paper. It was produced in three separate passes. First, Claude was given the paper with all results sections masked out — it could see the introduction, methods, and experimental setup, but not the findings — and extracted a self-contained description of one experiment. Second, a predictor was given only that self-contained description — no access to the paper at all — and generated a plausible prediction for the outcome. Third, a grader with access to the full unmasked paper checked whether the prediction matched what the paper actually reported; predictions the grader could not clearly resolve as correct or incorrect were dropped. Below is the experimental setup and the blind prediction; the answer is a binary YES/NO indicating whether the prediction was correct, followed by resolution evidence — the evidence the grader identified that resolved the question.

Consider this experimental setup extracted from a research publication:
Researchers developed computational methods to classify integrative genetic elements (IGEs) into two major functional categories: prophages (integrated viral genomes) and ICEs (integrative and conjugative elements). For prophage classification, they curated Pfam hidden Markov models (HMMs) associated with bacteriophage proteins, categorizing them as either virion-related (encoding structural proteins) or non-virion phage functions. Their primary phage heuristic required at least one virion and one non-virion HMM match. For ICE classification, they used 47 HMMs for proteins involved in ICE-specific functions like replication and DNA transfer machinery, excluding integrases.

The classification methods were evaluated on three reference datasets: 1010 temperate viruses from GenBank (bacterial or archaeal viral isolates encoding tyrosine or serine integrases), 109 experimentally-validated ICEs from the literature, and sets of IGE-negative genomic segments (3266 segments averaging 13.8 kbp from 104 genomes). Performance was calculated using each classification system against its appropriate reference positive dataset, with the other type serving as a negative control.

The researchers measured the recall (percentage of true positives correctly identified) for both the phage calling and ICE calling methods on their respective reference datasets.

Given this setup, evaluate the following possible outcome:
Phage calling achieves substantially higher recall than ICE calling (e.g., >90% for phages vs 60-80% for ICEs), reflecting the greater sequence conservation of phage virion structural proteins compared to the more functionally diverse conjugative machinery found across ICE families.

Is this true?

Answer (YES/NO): YES